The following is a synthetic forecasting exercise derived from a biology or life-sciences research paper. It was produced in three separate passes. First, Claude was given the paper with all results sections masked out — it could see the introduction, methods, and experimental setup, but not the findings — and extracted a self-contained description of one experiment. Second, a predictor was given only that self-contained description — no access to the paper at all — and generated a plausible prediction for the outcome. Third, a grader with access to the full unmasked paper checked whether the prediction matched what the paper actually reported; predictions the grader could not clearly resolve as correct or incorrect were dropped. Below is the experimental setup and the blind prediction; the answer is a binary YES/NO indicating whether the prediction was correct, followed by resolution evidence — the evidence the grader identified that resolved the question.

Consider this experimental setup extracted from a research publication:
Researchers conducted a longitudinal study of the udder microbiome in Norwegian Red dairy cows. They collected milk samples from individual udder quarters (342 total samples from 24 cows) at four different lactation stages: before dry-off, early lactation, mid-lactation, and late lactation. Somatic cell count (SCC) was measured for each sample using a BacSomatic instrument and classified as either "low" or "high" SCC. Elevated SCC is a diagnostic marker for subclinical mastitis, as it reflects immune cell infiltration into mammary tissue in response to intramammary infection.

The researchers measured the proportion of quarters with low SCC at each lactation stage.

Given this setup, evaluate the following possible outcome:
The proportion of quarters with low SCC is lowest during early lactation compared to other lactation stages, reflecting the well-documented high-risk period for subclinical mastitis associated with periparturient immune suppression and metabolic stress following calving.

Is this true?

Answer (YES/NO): NO